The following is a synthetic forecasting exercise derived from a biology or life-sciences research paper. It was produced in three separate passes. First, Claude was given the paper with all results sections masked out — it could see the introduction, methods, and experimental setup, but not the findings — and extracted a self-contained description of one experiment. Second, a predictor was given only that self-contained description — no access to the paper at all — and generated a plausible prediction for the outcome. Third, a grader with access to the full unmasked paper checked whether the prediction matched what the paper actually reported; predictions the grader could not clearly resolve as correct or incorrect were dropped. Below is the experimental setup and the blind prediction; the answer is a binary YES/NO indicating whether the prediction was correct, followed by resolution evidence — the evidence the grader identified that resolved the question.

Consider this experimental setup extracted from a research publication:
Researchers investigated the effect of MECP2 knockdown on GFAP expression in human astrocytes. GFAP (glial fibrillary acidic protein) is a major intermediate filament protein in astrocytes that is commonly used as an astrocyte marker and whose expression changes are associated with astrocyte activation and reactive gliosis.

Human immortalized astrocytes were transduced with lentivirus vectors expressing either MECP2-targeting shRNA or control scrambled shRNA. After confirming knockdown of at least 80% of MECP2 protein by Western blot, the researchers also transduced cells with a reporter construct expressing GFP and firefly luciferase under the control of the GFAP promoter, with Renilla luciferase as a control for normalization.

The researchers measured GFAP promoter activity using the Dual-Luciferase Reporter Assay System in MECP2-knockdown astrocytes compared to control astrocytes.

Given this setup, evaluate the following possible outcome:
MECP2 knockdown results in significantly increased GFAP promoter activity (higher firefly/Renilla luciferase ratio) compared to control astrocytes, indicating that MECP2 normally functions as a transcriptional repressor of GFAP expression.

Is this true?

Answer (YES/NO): YES